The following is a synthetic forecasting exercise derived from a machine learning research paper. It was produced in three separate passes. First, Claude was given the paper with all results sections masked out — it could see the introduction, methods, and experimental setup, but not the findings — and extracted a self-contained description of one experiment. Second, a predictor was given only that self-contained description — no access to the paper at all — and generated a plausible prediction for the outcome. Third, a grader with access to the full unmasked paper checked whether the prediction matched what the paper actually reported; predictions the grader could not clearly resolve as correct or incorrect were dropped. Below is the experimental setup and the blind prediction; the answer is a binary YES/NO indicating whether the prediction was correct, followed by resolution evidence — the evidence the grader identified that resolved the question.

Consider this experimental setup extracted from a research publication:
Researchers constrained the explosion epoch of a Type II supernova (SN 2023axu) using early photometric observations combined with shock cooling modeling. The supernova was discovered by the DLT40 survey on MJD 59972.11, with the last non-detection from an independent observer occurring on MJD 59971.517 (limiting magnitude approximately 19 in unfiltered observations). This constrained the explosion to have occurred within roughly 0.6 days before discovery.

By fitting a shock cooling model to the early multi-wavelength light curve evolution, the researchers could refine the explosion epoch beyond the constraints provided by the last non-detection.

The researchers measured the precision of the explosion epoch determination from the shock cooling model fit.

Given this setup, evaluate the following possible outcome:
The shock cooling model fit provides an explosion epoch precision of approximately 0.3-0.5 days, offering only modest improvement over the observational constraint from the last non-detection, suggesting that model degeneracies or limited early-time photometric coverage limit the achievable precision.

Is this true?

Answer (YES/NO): NO